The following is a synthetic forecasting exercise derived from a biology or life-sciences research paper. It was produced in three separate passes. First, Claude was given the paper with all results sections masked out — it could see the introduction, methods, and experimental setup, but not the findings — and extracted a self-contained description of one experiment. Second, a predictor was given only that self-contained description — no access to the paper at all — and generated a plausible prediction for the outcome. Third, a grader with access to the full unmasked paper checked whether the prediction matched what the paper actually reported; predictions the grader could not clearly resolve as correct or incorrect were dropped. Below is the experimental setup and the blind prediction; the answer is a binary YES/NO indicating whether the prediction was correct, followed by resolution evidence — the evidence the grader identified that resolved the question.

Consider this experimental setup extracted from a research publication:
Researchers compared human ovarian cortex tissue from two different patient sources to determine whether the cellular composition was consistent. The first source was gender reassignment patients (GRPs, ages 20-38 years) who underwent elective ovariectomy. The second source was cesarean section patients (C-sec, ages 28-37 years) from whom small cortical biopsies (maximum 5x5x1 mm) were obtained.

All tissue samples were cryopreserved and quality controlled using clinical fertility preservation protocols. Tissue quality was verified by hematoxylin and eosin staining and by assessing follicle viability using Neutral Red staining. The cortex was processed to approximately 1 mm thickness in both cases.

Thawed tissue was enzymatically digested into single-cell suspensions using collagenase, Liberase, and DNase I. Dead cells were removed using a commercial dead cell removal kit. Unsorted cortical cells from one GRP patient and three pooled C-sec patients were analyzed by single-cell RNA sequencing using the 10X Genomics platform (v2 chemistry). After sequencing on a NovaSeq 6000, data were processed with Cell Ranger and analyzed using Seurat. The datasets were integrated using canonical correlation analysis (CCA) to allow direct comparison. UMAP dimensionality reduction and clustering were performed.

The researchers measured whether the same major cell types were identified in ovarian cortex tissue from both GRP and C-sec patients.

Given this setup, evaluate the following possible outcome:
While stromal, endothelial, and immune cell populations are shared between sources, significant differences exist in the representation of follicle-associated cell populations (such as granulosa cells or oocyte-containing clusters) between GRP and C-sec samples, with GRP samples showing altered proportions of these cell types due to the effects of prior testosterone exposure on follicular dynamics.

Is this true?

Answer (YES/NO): NO